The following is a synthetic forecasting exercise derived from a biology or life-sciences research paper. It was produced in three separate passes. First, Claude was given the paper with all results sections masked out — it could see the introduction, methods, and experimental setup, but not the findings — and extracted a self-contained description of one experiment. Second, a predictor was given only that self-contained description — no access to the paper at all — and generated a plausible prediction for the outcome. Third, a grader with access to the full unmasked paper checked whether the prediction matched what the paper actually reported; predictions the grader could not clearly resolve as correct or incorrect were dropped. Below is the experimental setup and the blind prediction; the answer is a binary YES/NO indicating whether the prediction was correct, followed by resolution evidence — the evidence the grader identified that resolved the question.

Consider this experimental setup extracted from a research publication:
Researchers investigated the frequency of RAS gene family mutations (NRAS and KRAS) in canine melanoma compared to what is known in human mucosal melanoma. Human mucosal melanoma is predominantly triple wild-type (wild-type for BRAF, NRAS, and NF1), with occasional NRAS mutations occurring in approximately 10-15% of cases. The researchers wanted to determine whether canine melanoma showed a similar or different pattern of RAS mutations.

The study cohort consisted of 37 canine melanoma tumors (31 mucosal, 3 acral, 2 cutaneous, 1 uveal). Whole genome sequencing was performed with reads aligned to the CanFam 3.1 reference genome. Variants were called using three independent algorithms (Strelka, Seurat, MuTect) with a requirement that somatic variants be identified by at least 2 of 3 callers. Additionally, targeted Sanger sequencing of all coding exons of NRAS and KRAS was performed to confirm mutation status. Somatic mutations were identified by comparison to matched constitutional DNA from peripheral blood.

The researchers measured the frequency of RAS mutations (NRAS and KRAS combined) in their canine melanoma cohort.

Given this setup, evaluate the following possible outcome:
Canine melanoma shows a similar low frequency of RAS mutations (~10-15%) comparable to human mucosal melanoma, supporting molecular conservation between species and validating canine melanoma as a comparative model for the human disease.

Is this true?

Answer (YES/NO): NO